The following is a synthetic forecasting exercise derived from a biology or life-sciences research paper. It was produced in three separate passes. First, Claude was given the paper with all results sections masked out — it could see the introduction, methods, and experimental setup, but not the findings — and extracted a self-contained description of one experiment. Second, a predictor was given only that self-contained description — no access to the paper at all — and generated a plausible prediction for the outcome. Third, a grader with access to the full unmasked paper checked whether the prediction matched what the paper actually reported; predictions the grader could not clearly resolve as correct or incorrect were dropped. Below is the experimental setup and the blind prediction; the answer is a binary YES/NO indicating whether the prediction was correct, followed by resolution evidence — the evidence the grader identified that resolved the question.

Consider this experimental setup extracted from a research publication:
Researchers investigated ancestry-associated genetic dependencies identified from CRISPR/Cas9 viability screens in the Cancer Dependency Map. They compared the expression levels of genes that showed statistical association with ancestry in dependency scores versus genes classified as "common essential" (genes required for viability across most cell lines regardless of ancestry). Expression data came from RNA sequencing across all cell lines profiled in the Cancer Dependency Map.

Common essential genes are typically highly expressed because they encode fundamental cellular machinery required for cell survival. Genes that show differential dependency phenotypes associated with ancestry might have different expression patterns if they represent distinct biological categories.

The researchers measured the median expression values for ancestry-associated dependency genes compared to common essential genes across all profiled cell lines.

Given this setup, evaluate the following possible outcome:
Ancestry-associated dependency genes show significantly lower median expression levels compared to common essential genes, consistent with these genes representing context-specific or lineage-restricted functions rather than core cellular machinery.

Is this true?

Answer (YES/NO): NO